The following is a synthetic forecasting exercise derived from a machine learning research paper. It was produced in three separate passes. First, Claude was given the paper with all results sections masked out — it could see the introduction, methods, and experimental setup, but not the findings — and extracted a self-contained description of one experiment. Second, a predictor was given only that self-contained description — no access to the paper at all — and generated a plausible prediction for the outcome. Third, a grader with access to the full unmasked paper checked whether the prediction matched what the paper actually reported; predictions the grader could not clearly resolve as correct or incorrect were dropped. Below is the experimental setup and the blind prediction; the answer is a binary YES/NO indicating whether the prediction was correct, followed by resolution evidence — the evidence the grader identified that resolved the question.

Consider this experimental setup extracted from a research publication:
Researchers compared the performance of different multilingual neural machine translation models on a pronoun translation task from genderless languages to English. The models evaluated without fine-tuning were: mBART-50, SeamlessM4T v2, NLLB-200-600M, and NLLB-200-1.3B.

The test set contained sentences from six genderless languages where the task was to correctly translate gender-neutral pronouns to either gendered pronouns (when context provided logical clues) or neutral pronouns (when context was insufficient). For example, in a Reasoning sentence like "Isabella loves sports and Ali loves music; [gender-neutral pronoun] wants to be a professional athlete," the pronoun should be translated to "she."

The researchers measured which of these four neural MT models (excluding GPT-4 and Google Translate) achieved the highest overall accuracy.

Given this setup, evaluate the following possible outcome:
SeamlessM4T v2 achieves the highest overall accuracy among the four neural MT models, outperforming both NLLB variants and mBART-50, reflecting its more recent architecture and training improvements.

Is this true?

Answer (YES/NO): NO